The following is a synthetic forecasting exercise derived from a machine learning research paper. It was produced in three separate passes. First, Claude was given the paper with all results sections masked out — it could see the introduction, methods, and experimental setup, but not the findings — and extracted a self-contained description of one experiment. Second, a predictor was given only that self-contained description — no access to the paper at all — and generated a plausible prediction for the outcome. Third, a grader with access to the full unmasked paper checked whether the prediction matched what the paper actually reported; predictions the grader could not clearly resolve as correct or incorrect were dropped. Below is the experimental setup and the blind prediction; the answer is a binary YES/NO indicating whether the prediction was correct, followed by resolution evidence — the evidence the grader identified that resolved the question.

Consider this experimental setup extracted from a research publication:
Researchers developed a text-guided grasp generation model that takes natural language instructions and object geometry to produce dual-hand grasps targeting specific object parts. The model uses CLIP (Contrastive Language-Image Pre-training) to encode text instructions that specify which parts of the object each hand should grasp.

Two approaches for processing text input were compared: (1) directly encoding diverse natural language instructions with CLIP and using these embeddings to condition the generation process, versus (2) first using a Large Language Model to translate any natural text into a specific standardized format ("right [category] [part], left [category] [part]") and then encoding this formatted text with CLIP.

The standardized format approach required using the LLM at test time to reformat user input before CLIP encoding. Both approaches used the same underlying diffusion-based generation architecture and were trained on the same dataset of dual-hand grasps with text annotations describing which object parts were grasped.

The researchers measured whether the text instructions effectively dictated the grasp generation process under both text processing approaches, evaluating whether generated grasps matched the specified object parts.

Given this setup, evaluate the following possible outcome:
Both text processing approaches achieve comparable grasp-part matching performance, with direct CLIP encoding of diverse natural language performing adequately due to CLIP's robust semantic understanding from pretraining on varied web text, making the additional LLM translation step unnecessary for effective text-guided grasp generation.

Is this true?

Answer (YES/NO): NO